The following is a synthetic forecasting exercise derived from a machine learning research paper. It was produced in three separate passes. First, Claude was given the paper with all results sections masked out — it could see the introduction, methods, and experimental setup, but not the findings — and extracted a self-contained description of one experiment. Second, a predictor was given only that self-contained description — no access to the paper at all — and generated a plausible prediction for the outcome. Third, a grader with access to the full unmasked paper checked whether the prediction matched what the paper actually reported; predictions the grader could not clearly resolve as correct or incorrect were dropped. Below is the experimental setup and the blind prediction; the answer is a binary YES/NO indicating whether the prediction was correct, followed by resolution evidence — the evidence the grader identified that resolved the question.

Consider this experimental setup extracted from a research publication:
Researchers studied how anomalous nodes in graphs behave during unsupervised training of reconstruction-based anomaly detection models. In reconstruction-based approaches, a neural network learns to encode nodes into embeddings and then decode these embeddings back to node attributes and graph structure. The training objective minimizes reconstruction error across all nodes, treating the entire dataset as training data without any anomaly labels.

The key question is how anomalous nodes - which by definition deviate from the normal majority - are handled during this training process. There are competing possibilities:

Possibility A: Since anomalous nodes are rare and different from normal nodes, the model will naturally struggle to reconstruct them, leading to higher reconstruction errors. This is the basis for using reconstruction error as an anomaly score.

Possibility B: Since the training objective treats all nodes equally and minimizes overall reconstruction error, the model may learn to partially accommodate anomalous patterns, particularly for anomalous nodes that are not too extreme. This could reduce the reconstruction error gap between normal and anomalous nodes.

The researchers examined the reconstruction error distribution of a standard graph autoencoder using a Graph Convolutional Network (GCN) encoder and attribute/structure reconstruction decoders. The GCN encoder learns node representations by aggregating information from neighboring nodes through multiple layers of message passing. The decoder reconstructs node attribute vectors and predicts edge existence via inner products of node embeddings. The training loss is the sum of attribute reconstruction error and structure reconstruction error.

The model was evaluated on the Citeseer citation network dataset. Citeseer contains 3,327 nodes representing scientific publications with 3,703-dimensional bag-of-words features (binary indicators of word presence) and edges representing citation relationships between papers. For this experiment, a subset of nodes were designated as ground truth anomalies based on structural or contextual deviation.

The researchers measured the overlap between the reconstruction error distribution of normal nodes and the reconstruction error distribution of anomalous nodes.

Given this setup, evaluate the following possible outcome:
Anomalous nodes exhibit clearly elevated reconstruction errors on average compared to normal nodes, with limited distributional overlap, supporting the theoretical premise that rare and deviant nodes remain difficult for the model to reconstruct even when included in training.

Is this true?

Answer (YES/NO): NO